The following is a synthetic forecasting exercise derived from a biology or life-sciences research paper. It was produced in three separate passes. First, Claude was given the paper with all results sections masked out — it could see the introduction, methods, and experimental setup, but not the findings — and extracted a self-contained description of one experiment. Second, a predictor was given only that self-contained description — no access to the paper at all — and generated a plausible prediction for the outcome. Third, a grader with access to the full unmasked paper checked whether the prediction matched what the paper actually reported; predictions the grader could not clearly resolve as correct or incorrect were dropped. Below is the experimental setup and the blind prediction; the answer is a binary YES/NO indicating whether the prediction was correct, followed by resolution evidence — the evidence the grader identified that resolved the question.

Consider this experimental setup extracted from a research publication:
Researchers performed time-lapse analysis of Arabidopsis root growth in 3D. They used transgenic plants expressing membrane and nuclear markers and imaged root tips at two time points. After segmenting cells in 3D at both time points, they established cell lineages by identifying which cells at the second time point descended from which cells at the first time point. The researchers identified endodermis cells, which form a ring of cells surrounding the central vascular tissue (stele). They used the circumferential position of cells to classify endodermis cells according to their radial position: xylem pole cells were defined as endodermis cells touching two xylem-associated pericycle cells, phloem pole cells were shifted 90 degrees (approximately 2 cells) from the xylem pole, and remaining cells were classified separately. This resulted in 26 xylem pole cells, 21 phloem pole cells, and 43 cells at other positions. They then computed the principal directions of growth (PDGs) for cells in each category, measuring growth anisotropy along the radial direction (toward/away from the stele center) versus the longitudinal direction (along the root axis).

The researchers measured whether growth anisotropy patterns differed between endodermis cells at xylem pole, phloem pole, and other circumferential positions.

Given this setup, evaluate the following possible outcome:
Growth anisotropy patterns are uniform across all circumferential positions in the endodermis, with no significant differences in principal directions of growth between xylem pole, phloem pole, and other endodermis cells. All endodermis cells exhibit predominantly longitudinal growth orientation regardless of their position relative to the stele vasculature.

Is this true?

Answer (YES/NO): NO